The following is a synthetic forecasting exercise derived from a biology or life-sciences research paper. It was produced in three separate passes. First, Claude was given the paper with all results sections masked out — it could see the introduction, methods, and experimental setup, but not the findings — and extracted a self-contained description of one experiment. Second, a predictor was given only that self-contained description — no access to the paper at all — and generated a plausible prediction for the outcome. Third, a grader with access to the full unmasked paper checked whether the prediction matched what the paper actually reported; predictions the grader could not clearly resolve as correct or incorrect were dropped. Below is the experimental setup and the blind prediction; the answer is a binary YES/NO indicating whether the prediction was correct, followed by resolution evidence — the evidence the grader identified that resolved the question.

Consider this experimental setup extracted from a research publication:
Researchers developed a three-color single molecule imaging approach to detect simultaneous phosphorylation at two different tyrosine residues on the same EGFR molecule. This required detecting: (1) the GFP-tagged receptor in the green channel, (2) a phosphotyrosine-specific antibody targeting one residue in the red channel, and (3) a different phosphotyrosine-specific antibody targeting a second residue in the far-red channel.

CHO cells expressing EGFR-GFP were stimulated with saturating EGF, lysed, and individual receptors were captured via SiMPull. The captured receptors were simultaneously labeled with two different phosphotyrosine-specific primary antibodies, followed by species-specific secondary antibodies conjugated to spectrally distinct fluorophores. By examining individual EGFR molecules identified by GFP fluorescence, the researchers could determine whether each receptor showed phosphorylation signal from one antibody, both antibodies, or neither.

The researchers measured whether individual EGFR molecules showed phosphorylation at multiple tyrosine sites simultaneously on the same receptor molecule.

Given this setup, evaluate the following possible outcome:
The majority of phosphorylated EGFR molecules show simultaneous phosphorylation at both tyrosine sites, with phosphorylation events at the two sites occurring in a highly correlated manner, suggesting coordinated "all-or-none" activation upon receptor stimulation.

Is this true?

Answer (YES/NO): NO